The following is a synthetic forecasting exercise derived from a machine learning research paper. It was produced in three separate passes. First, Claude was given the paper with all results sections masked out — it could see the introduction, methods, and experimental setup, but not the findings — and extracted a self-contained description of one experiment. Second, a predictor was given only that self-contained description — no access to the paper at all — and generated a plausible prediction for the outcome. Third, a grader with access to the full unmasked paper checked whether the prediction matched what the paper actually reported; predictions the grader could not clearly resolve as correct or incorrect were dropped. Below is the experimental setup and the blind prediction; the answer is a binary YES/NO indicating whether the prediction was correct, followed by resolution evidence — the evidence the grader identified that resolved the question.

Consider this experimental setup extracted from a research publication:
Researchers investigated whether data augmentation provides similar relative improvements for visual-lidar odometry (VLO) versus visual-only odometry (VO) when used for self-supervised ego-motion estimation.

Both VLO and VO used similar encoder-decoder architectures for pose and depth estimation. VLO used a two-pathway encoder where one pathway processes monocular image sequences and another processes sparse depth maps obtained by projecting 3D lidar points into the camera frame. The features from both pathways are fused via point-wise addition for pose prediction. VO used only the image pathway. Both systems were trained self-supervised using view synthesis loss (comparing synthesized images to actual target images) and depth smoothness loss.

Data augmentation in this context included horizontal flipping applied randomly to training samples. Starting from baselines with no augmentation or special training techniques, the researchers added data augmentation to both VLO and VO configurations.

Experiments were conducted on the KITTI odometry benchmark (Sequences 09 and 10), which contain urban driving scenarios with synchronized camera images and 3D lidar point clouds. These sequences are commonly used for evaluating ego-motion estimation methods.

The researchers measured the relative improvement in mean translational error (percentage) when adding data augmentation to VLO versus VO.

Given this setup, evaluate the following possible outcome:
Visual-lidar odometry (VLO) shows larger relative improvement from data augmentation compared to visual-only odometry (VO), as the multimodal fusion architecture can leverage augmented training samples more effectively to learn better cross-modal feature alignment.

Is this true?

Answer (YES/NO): NO